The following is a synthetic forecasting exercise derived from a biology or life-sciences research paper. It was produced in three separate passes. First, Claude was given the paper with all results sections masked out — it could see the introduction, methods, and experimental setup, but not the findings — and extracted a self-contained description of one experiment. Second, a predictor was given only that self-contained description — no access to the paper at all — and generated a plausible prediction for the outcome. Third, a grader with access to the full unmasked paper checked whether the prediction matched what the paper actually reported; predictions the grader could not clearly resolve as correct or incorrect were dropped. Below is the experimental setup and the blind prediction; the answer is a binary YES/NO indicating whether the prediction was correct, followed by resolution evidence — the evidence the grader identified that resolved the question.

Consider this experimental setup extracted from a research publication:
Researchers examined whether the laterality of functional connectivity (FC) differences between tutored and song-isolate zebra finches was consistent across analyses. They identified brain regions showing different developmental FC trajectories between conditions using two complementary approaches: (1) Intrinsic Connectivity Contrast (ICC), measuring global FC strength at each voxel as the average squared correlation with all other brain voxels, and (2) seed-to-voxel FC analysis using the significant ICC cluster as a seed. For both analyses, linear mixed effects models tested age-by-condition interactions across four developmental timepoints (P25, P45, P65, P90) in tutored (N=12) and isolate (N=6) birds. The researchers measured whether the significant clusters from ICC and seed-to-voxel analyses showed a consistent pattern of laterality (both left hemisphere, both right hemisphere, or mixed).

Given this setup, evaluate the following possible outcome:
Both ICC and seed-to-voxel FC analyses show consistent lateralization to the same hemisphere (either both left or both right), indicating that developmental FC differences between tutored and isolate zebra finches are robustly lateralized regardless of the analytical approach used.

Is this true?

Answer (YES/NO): YES